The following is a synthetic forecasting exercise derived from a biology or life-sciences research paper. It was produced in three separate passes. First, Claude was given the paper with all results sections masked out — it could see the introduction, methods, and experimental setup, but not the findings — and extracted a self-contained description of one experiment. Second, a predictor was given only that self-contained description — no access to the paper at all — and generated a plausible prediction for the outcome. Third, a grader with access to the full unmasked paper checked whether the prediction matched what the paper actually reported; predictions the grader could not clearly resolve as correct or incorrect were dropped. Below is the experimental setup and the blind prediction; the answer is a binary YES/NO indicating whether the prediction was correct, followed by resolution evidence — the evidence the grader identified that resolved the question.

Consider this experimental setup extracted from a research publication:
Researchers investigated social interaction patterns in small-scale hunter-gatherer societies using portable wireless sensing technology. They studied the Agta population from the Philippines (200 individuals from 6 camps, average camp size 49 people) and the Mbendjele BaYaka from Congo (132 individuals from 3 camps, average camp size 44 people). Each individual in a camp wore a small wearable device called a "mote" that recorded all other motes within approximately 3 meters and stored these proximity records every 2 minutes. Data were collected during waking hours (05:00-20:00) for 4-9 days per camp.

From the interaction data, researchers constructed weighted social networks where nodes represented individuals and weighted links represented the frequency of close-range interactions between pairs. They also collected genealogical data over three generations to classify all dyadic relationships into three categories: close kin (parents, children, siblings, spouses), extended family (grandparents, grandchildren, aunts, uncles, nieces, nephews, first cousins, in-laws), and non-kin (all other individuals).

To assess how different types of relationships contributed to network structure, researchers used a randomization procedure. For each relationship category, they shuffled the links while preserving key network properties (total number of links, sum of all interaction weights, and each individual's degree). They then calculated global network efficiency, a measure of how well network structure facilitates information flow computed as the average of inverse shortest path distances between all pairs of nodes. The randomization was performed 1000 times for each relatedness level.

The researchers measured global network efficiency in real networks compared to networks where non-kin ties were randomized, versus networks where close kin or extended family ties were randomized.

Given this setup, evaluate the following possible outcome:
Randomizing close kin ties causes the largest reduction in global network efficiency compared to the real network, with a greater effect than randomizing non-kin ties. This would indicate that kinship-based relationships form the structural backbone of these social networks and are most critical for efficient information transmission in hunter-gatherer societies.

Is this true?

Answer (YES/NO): NO